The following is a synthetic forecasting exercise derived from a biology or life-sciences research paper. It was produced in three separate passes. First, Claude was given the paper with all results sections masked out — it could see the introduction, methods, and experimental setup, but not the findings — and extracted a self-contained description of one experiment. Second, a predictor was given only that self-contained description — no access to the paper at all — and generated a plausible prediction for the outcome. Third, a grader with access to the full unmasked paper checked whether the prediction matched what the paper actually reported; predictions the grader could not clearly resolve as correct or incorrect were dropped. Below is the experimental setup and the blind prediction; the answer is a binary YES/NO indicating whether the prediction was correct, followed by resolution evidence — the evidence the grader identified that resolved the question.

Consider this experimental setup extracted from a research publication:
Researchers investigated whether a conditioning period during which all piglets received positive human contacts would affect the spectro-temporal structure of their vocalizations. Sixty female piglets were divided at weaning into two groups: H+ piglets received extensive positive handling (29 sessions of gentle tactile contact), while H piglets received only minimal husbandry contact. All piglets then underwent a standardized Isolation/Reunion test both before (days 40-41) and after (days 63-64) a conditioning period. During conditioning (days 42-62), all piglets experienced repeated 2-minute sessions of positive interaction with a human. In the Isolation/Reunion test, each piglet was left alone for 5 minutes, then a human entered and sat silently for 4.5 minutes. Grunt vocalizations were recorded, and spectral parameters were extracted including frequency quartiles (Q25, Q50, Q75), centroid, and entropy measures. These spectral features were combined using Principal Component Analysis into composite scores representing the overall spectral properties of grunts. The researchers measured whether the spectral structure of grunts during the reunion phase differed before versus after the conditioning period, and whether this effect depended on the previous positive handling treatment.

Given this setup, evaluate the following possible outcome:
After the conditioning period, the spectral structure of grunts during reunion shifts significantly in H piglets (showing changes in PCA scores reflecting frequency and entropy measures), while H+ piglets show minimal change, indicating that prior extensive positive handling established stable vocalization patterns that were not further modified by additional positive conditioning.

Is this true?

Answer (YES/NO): NO